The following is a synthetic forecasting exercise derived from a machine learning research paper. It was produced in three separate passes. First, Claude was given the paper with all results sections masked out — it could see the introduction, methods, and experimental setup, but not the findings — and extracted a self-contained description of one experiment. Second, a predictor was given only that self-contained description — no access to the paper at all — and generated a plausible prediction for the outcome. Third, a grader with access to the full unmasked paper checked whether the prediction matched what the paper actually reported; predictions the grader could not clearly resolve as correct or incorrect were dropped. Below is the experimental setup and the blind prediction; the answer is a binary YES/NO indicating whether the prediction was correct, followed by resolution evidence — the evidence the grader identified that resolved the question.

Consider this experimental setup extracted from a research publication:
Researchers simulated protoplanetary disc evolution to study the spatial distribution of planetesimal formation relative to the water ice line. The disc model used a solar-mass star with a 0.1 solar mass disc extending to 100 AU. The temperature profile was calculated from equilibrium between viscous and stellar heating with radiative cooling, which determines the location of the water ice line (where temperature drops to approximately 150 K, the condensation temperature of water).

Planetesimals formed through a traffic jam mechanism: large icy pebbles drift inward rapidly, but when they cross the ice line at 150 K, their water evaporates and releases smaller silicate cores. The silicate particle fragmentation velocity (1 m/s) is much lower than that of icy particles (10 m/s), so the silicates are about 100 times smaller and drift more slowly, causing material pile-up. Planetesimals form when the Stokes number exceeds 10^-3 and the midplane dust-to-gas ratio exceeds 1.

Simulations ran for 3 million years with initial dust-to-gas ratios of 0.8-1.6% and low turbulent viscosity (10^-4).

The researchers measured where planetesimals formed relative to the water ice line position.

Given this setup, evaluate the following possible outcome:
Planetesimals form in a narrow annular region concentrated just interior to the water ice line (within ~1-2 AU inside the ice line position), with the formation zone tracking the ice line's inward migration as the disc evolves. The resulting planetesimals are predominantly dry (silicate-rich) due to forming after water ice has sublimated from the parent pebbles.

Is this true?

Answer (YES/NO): NO